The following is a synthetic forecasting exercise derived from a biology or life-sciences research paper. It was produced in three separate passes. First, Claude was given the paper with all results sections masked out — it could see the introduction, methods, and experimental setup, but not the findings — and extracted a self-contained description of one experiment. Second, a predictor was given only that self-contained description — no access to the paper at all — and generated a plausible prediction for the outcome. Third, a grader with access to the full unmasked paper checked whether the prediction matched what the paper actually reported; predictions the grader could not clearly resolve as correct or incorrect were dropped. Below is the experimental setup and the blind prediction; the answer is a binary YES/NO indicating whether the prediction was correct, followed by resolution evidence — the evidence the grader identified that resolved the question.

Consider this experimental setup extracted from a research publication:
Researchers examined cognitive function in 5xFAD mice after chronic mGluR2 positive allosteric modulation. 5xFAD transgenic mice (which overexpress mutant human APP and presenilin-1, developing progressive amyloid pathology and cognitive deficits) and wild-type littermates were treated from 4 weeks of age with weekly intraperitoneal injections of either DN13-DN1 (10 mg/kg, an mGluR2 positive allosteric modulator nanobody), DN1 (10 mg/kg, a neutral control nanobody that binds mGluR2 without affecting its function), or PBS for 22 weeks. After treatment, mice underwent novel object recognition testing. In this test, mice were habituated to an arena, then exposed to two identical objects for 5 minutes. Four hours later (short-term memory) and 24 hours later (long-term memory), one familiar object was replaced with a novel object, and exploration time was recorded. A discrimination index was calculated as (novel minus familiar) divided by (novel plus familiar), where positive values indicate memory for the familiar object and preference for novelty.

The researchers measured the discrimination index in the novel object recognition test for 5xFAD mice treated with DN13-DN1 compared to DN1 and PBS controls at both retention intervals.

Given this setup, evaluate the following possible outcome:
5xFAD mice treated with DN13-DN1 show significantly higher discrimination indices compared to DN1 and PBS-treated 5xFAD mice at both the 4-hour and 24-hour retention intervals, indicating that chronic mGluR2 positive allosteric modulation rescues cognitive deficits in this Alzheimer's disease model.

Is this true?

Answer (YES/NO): NO